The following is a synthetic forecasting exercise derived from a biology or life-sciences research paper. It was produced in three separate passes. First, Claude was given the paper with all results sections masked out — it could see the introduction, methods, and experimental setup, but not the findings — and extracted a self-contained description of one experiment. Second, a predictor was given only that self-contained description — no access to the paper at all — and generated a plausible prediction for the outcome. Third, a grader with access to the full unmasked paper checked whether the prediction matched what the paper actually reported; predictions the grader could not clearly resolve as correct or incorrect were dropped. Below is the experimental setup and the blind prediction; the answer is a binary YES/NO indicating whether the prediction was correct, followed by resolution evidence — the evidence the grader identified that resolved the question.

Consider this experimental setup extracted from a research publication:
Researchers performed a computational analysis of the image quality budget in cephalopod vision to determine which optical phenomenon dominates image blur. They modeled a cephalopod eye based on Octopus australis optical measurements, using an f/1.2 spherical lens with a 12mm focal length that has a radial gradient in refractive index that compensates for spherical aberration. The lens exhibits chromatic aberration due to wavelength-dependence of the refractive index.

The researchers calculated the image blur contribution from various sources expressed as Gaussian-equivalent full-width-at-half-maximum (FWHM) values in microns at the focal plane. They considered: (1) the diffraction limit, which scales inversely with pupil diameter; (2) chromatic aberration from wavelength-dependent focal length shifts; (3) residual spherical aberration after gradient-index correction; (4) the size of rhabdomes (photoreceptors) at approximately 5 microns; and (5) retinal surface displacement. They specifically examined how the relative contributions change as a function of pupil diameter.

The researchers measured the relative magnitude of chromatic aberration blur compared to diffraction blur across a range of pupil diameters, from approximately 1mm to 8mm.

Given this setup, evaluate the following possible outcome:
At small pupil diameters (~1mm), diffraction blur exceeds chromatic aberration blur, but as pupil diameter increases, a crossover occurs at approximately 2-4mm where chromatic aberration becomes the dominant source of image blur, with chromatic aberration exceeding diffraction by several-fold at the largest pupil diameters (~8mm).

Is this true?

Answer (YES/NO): NO